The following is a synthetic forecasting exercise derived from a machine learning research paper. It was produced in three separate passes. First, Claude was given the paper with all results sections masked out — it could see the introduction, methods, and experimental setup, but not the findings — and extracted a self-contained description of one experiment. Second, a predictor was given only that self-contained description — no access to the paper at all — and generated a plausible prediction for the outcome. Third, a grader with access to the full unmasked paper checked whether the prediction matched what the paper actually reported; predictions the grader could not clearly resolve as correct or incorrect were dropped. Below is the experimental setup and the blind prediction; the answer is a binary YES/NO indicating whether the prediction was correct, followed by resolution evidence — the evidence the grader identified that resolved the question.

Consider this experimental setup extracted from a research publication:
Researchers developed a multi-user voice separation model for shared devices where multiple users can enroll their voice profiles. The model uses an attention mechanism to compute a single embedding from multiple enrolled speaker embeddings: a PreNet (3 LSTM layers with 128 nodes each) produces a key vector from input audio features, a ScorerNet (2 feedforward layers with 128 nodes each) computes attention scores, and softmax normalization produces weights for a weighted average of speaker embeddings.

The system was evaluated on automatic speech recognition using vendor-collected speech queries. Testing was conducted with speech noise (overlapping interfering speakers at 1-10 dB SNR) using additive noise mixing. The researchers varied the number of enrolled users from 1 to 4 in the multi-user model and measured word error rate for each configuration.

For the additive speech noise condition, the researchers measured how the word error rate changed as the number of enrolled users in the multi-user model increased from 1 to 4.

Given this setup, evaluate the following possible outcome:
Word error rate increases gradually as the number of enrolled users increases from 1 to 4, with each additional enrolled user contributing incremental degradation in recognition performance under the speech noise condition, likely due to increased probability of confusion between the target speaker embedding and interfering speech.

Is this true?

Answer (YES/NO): YES